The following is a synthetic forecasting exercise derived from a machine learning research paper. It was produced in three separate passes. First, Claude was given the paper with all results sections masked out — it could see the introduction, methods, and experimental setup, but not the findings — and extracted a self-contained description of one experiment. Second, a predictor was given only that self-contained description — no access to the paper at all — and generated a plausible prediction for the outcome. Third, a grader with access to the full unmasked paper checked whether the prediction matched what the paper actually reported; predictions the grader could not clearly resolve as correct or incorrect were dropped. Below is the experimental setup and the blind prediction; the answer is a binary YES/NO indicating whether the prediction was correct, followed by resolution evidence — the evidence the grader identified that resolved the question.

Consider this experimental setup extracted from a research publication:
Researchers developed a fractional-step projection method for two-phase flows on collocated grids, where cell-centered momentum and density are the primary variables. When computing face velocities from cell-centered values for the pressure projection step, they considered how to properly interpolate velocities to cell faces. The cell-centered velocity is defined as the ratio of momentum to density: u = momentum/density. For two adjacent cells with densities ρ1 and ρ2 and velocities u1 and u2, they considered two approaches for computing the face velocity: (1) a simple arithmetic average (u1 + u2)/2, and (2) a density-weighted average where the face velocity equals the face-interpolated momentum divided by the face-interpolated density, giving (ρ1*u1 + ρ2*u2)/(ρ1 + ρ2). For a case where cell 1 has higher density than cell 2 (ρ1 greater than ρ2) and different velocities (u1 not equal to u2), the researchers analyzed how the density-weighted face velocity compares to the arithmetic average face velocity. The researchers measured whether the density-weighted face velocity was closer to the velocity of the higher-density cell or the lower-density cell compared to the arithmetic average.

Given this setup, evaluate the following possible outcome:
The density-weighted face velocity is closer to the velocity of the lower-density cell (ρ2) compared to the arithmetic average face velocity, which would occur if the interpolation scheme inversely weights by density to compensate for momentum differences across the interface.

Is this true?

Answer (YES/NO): NO